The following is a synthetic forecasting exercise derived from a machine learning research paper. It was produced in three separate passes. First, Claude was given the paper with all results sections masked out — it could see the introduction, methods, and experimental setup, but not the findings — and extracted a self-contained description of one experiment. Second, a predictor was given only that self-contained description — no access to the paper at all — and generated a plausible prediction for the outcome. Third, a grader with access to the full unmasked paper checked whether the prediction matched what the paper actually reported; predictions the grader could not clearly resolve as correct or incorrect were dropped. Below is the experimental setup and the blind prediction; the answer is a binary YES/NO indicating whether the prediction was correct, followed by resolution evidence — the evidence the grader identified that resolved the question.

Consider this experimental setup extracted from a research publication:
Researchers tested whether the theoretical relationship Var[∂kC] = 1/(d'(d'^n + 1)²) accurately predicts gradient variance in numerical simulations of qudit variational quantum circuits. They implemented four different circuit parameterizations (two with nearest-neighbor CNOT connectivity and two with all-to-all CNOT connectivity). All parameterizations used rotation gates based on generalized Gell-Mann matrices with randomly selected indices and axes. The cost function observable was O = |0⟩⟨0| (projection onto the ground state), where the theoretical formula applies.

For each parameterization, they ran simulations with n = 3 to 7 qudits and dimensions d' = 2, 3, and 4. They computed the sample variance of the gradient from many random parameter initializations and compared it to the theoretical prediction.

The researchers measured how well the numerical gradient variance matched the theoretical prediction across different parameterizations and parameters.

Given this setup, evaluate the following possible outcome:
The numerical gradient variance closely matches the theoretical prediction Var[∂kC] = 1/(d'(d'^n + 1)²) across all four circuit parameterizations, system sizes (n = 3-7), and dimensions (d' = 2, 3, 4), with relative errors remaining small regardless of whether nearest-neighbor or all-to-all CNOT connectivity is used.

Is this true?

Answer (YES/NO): NO